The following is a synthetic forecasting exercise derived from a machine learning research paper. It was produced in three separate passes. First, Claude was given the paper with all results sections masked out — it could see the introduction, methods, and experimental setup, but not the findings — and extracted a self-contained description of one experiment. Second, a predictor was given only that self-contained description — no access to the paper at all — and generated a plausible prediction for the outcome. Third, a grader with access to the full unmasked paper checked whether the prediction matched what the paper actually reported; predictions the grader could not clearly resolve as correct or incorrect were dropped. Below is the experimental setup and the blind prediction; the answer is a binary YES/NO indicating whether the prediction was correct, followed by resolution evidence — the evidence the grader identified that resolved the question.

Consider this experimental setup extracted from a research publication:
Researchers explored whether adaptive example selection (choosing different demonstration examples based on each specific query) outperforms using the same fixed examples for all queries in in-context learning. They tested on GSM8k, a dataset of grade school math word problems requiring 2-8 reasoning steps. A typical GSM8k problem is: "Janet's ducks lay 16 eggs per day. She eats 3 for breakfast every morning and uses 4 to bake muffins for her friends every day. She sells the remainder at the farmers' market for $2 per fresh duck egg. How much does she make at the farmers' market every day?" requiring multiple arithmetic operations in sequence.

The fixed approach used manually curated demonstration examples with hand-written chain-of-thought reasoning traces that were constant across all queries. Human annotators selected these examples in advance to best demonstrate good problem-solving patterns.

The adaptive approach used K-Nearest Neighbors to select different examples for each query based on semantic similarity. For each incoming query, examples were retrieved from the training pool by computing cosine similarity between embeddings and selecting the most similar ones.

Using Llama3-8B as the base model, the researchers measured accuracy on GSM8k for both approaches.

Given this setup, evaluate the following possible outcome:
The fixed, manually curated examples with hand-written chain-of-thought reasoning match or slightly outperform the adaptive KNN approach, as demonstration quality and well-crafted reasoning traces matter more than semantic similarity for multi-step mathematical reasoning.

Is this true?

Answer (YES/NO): YES